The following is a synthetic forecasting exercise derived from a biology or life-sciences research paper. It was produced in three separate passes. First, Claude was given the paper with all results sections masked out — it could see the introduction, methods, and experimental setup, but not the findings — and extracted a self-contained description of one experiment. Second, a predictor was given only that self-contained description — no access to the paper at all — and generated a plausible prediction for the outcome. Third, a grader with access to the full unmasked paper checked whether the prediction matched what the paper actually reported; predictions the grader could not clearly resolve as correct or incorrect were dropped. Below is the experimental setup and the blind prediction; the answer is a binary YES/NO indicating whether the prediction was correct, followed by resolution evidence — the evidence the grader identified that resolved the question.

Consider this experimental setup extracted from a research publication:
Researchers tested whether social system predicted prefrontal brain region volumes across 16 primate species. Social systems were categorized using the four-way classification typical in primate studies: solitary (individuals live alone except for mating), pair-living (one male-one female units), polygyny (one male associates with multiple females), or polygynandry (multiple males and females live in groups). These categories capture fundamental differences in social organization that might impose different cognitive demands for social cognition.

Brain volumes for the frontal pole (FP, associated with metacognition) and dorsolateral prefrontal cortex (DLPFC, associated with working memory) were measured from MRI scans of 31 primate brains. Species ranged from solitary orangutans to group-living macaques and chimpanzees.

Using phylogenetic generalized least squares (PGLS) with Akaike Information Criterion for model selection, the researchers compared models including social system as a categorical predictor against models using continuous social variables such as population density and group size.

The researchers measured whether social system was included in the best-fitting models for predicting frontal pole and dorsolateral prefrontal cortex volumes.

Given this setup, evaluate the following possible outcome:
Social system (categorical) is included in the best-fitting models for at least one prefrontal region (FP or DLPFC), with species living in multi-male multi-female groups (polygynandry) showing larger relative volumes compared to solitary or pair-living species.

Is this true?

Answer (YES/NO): NO